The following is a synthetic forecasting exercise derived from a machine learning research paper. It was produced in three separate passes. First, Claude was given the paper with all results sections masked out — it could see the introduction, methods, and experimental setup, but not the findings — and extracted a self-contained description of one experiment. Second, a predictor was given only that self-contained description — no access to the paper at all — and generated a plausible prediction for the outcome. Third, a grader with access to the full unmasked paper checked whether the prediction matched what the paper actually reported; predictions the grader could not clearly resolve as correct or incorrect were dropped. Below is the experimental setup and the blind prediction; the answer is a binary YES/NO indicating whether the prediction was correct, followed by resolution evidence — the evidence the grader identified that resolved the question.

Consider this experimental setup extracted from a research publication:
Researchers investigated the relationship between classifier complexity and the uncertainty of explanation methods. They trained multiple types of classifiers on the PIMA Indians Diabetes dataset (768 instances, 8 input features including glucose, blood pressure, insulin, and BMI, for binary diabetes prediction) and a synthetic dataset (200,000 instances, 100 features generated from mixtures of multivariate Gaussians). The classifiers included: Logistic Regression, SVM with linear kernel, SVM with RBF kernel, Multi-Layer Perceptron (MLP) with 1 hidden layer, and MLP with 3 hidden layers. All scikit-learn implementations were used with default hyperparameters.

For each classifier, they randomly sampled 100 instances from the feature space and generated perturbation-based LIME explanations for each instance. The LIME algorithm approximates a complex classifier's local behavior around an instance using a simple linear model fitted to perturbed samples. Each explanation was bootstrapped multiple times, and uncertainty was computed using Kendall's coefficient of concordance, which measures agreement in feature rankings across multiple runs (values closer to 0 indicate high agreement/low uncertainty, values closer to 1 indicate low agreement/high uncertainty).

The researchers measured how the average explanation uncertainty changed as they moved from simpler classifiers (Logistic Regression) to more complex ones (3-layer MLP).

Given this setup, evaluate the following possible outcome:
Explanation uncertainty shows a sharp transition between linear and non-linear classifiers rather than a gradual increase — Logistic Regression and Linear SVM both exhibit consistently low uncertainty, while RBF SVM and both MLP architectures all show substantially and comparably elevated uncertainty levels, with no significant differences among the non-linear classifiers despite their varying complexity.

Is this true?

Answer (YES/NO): NO